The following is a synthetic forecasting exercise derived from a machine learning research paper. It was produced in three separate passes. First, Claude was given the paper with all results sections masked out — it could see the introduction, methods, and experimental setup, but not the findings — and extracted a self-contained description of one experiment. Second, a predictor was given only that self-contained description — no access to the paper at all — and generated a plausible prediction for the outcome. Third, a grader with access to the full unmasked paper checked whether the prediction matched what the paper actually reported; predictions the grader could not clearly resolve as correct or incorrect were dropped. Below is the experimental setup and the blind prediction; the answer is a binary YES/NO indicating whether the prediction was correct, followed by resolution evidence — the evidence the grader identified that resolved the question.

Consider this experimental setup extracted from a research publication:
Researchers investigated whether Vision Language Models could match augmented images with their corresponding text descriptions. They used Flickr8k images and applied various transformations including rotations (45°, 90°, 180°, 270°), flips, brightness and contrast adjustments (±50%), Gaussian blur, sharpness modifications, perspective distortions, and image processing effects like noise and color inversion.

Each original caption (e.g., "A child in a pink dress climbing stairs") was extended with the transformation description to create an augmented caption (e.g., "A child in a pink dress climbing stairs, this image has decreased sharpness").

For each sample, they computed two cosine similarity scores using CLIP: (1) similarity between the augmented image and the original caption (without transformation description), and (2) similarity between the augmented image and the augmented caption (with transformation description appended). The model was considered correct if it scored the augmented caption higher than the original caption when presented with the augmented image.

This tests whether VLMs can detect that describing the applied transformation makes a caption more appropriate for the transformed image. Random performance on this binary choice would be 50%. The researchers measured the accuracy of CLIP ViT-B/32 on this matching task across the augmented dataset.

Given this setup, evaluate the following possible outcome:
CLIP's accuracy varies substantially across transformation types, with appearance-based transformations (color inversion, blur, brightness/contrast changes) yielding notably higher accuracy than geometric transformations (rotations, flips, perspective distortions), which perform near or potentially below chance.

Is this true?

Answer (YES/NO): NO